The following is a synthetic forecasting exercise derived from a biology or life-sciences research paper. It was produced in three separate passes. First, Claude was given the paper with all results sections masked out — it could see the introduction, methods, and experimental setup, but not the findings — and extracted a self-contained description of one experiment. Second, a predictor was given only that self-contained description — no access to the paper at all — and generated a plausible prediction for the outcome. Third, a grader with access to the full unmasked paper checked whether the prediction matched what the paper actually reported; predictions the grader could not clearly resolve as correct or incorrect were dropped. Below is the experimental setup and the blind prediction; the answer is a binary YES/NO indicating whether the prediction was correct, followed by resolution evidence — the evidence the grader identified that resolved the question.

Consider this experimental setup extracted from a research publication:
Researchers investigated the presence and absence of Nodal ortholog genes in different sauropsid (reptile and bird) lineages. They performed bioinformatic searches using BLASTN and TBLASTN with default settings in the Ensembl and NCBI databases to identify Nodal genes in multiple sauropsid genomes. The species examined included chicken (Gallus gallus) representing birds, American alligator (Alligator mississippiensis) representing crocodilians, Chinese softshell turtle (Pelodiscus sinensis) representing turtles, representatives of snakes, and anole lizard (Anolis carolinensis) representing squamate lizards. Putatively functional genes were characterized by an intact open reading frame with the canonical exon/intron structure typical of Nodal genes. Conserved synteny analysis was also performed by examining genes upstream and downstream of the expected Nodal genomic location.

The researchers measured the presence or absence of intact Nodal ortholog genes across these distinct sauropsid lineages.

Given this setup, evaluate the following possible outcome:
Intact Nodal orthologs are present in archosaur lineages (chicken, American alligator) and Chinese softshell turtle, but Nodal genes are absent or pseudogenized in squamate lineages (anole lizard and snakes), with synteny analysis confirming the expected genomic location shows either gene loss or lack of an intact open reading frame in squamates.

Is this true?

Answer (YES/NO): NO